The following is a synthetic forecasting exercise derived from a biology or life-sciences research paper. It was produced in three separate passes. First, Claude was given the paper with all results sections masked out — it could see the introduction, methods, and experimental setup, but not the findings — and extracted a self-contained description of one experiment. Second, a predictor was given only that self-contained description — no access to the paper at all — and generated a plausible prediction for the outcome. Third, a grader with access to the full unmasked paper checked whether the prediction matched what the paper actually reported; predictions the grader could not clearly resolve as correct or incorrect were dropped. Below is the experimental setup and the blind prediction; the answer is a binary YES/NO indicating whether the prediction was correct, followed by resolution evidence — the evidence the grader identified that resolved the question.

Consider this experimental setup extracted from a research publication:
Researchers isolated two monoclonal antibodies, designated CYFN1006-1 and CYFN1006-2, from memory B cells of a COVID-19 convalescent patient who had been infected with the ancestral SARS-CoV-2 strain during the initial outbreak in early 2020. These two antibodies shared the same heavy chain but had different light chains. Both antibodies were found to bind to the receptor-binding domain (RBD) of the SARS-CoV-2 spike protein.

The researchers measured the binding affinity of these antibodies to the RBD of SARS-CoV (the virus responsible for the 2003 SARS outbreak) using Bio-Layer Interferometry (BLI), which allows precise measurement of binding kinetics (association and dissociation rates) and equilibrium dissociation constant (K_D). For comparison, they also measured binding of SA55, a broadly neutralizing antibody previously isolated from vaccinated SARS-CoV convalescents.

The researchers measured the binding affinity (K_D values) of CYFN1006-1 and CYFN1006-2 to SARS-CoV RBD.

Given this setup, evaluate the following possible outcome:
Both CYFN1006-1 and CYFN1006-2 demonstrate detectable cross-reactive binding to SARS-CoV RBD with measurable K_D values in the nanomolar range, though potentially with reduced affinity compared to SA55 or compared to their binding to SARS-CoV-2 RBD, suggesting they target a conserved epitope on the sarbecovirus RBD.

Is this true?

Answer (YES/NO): NO